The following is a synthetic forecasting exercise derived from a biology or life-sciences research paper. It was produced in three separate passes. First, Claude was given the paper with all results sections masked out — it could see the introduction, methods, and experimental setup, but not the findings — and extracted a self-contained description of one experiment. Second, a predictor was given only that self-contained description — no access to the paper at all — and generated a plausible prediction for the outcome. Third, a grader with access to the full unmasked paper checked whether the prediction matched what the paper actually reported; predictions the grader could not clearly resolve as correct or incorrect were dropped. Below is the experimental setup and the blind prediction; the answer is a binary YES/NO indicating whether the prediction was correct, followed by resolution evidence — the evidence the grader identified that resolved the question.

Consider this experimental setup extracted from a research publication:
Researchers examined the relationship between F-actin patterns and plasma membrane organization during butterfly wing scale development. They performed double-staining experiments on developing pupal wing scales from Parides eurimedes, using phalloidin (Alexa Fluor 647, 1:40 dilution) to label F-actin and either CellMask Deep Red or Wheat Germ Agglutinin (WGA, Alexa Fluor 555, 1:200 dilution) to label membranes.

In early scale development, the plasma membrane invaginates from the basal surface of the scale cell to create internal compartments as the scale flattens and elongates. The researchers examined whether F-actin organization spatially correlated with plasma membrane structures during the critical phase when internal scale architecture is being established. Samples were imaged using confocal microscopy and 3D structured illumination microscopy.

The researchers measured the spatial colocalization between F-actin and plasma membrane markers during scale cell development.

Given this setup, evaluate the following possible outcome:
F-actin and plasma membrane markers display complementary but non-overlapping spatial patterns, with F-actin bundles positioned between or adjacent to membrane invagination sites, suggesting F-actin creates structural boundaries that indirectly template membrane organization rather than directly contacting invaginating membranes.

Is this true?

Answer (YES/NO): YES